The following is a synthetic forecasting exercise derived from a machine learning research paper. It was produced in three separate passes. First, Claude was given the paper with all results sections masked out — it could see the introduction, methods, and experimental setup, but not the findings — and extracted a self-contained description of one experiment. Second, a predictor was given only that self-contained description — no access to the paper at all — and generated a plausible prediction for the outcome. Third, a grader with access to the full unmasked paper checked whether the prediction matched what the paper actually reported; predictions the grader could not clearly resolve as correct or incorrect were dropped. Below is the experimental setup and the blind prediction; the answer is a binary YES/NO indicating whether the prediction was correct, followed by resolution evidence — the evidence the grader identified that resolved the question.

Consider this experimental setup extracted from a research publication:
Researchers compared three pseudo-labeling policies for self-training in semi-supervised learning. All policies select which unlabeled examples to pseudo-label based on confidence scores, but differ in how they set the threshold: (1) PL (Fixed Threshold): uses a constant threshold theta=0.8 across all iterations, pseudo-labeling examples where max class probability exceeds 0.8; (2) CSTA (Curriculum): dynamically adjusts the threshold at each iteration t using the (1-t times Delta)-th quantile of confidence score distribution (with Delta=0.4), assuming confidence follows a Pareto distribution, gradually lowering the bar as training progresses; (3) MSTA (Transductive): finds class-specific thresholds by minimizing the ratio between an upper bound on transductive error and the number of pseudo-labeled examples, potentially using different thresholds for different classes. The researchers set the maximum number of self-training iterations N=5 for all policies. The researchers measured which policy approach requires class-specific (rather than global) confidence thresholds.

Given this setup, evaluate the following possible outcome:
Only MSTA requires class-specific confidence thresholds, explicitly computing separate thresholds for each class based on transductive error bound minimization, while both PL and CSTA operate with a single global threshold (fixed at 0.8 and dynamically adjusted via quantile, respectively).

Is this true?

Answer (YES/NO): YES